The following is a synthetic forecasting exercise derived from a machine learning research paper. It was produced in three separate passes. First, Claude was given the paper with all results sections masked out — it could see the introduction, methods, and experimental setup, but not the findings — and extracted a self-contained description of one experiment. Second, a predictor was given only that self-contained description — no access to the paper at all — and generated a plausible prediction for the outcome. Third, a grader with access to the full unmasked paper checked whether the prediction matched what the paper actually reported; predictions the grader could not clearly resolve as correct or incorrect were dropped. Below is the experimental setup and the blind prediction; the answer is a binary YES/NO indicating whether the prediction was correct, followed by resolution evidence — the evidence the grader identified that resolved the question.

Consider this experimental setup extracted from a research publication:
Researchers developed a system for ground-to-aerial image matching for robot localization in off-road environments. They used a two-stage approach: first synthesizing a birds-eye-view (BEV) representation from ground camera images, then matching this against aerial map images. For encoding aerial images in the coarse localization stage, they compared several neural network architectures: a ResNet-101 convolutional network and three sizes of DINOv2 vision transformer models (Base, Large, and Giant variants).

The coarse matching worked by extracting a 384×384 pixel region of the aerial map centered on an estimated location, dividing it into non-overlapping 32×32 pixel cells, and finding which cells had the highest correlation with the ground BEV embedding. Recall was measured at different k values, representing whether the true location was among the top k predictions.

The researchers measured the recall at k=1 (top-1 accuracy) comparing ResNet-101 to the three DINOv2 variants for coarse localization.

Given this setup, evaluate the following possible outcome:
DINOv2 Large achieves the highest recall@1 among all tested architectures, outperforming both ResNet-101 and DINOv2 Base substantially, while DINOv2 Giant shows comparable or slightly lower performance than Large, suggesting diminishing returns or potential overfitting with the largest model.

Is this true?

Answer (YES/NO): NO